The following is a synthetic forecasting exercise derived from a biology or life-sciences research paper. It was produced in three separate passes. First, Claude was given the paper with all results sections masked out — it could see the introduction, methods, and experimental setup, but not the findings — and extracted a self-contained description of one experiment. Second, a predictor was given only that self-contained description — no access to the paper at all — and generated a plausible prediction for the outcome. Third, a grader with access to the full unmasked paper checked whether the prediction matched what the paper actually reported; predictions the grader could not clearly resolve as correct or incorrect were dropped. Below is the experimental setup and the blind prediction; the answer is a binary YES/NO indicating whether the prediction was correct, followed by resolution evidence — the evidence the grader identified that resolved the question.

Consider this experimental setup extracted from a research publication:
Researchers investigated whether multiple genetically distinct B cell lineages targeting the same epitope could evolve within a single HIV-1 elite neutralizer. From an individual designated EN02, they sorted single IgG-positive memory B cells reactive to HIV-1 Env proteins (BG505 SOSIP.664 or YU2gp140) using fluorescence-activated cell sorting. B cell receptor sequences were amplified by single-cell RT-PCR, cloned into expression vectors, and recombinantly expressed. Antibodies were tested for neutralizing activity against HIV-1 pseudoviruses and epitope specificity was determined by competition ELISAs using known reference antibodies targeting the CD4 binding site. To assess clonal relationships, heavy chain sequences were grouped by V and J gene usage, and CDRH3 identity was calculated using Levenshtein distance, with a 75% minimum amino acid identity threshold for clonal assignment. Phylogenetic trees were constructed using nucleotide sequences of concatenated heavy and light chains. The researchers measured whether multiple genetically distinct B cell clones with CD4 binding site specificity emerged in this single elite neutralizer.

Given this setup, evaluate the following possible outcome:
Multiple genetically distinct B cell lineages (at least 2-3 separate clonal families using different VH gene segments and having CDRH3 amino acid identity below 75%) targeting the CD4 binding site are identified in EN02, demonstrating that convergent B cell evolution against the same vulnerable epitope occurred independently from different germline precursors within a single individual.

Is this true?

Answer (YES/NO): NO